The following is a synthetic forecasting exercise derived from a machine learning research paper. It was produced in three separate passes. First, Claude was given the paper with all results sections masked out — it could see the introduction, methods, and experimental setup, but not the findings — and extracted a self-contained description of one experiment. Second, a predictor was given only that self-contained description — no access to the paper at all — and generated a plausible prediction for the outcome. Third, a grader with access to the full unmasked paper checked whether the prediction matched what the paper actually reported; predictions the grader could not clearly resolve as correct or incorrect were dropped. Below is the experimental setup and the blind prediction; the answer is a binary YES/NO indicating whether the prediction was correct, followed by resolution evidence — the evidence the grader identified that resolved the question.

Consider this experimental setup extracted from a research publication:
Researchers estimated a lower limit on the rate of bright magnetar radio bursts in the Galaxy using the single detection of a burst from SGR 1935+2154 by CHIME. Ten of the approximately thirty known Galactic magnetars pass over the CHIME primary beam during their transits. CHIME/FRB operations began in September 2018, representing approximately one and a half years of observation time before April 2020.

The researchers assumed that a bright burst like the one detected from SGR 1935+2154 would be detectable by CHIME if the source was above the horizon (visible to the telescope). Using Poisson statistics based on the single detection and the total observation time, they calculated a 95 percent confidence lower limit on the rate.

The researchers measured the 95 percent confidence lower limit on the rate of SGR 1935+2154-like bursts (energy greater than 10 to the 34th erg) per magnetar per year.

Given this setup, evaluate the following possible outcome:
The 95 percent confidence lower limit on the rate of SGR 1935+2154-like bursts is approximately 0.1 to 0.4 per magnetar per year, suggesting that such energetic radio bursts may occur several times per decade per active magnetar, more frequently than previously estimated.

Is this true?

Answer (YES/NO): NO